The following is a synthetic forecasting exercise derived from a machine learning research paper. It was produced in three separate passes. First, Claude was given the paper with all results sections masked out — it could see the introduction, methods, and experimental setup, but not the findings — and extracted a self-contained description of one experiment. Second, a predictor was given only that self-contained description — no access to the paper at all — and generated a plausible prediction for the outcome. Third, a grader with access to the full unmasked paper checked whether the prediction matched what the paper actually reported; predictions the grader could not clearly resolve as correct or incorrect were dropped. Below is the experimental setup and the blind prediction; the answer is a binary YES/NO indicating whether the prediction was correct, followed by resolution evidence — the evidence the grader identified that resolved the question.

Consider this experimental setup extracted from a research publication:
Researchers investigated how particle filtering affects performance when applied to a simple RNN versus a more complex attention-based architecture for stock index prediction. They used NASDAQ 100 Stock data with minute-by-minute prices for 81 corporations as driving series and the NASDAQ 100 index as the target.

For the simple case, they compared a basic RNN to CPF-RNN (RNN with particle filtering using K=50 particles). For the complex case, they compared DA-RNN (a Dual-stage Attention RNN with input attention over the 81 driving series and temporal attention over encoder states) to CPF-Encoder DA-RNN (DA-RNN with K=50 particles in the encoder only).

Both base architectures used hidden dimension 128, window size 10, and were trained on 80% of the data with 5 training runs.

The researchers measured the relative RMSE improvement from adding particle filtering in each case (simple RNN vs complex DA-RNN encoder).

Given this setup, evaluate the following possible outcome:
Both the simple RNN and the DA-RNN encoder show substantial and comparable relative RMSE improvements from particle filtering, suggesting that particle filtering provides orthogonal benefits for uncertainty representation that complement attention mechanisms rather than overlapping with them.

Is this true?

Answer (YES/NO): NO